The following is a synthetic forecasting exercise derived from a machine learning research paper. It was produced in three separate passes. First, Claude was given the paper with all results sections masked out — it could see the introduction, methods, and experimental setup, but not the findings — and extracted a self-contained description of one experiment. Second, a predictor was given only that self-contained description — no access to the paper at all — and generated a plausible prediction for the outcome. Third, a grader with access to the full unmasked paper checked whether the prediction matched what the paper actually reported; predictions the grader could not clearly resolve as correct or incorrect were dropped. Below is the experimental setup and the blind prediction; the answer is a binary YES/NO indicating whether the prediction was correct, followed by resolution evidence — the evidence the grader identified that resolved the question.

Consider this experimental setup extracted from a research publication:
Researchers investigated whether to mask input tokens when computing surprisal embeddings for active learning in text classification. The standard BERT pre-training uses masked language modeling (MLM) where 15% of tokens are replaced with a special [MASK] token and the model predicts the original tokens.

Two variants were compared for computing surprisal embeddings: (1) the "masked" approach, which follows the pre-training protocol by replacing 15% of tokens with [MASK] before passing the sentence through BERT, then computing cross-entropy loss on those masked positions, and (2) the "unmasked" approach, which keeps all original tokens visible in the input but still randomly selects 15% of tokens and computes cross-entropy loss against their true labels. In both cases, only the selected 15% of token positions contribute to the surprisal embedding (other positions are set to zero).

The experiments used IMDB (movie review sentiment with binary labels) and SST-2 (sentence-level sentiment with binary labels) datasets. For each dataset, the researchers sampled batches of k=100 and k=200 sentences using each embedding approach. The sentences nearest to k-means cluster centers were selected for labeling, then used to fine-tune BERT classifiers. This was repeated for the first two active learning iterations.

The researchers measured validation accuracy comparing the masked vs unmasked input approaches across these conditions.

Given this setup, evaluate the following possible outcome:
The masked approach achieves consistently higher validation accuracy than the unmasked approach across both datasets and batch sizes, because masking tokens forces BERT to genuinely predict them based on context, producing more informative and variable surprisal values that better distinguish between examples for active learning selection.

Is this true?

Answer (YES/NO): NO